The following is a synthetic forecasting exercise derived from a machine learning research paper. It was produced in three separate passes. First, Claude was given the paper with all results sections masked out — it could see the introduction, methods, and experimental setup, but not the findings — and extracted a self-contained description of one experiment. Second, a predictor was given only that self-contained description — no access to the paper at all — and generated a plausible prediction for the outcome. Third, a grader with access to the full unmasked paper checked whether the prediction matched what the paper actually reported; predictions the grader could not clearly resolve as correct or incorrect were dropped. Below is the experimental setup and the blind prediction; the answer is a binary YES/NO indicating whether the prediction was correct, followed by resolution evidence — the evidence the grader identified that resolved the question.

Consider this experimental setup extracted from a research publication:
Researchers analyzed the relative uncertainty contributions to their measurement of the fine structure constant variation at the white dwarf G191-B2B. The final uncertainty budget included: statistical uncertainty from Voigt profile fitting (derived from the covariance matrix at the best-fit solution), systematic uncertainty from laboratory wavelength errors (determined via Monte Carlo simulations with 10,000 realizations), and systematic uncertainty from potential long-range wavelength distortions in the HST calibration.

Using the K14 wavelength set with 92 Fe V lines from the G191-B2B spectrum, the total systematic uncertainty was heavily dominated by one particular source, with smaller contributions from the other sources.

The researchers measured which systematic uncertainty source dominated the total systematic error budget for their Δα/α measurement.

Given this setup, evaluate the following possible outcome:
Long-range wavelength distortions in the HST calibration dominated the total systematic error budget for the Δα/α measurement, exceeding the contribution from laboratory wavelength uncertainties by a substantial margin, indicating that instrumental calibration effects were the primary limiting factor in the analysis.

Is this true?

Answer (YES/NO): NO